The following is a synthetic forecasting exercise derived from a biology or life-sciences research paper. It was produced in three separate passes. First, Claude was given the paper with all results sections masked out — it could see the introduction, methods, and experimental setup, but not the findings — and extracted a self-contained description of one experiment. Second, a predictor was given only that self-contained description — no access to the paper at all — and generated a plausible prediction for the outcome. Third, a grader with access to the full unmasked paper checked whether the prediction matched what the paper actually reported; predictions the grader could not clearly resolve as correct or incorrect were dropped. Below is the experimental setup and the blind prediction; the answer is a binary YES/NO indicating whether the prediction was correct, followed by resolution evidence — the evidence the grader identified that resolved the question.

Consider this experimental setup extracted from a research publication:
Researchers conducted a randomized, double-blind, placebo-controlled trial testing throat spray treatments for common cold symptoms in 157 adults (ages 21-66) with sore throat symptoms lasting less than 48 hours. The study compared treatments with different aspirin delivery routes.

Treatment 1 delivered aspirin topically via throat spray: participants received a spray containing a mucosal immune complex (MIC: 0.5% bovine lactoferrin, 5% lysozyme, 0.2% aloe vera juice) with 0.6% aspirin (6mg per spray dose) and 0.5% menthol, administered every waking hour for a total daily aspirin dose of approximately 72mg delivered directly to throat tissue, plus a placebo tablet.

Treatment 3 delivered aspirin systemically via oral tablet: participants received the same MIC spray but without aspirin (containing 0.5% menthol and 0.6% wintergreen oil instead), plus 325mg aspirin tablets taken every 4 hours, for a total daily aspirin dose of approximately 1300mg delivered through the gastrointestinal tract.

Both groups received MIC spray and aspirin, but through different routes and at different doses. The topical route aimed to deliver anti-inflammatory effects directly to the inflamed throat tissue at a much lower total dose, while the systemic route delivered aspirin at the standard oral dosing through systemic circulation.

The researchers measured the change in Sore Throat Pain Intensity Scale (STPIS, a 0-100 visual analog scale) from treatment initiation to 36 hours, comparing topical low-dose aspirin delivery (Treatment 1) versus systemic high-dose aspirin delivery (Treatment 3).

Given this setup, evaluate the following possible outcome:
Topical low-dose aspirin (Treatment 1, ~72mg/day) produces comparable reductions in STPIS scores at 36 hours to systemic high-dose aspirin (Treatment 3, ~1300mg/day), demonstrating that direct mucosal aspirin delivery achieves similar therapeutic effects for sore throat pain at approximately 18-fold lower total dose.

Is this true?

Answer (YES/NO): YES